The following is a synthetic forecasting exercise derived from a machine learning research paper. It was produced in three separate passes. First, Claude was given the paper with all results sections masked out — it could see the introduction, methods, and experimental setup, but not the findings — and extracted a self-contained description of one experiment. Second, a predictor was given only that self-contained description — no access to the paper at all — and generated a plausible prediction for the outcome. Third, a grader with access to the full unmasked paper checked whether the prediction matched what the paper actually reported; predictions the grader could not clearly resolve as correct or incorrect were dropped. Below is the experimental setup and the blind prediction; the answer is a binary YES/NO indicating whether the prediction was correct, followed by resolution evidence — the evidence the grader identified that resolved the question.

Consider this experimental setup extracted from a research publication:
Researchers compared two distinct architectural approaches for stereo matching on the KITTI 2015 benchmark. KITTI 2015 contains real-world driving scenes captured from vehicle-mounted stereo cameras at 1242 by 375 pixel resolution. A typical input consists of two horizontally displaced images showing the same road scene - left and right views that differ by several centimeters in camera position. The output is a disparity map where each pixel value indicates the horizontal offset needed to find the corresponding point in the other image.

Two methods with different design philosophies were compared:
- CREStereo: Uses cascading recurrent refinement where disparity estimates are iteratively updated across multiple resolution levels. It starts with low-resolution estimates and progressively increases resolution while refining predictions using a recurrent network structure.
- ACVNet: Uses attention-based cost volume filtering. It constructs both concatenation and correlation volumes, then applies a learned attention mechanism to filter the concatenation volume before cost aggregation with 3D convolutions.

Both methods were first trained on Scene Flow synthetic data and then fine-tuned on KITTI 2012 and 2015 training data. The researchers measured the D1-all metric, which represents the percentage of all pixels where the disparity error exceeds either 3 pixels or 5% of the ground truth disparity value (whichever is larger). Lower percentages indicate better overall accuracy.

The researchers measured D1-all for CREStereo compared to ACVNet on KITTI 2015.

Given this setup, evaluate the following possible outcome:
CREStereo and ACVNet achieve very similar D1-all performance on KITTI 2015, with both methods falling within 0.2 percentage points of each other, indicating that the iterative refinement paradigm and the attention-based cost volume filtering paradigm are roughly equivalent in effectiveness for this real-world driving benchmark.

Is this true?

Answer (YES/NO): YES